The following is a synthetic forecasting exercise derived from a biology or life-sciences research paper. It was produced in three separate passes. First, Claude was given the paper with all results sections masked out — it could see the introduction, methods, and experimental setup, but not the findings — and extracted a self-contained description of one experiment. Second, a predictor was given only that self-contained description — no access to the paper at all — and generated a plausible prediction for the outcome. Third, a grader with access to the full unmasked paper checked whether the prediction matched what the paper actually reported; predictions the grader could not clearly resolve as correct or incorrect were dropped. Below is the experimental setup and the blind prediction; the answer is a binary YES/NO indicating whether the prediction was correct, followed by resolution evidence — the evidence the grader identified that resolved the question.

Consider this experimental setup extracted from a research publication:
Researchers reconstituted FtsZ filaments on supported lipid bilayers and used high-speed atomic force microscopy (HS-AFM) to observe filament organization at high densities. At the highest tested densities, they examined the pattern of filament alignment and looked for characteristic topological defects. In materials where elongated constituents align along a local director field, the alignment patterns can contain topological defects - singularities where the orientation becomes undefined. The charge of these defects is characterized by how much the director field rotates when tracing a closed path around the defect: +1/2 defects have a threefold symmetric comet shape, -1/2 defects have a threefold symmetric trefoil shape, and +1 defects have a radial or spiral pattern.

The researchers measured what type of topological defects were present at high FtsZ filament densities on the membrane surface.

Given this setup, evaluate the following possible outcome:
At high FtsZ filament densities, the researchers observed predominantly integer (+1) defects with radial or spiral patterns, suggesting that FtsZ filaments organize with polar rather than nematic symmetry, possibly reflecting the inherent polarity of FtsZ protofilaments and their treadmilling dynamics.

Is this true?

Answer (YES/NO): NO